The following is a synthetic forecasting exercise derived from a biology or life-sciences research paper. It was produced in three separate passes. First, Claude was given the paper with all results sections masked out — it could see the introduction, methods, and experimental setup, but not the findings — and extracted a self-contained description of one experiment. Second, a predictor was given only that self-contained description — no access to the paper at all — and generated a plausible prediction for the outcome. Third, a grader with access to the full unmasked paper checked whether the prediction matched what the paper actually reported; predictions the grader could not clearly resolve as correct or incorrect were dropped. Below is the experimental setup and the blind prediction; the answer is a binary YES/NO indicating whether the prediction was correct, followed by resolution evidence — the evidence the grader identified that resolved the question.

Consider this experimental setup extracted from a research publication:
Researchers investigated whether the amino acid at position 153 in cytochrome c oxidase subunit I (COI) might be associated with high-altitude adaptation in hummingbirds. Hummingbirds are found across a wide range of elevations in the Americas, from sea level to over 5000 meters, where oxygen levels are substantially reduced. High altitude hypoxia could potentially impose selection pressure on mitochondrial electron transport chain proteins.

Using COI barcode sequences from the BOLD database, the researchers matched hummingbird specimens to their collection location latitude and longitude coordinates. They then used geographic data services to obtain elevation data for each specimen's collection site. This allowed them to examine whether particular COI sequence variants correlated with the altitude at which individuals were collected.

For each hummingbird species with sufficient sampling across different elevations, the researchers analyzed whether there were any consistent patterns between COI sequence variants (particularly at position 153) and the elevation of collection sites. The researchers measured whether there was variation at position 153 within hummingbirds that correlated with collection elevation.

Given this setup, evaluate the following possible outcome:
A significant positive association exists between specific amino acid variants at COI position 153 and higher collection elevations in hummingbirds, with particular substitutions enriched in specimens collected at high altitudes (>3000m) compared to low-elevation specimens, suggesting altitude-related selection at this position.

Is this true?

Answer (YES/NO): NO